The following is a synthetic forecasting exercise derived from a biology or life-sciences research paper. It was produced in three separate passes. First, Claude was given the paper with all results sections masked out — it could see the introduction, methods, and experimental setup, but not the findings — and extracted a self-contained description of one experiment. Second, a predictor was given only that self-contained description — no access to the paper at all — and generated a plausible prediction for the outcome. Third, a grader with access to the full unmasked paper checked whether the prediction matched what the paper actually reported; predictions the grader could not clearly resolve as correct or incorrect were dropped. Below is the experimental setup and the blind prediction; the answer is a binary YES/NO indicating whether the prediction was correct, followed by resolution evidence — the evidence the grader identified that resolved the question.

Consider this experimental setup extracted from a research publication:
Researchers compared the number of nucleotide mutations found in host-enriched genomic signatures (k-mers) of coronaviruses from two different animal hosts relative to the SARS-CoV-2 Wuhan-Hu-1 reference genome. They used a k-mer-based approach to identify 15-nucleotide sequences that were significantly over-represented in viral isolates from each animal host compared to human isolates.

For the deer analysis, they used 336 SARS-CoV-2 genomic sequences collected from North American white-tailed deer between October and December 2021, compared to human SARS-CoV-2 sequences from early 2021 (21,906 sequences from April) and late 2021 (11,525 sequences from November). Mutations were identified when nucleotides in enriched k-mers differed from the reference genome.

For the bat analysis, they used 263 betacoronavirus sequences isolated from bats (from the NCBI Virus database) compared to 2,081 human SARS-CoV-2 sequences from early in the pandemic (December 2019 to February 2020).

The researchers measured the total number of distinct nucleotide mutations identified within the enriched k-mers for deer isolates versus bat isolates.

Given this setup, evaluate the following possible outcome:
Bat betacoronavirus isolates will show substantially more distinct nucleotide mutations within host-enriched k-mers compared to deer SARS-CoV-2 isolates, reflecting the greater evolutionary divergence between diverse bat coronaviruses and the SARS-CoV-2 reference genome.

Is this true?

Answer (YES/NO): YES